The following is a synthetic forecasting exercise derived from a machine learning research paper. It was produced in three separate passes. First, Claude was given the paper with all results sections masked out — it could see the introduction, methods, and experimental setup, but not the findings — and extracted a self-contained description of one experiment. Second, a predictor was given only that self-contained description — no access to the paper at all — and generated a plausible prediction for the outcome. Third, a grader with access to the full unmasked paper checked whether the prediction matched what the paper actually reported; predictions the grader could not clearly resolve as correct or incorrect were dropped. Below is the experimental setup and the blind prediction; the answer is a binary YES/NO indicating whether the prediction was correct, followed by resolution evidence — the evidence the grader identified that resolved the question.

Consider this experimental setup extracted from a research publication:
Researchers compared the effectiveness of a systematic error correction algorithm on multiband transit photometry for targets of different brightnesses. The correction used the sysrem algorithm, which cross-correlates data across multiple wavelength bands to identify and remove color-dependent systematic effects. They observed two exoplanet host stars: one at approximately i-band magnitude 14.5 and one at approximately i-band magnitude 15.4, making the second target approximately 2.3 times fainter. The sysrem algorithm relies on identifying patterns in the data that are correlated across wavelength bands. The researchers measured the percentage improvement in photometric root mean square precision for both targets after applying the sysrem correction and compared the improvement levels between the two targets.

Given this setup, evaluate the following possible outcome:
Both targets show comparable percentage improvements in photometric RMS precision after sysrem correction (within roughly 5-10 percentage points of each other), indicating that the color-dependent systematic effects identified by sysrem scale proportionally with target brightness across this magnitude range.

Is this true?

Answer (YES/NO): NO